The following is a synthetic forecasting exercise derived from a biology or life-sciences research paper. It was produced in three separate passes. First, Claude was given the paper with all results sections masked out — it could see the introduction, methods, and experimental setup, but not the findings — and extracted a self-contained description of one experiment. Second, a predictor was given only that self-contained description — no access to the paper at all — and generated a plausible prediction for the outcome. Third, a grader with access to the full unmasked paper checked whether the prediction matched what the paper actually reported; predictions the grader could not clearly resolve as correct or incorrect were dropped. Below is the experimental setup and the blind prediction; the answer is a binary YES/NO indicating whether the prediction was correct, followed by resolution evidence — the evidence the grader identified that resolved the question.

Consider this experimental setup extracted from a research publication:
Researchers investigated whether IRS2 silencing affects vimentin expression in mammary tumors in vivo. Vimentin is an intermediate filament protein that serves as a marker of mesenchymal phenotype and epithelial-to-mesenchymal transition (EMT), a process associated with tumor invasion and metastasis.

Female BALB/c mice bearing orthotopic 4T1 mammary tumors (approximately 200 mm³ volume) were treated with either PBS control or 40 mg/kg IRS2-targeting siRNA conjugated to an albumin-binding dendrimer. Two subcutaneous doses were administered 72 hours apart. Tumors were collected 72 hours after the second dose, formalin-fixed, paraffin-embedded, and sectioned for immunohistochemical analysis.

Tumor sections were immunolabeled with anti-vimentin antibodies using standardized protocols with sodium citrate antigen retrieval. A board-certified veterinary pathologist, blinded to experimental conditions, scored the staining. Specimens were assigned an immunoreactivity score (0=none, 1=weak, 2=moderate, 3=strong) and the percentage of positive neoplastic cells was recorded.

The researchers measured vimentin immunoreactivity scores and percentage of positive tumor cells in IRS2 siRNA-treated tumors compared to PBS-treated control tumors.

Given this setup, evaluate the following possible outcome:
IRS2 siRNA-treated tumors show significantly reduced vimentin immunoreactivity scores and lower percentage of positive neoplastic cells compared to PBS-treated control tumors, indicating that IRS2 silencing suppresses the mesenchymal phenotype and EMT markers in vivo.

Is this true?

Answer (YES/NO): YES